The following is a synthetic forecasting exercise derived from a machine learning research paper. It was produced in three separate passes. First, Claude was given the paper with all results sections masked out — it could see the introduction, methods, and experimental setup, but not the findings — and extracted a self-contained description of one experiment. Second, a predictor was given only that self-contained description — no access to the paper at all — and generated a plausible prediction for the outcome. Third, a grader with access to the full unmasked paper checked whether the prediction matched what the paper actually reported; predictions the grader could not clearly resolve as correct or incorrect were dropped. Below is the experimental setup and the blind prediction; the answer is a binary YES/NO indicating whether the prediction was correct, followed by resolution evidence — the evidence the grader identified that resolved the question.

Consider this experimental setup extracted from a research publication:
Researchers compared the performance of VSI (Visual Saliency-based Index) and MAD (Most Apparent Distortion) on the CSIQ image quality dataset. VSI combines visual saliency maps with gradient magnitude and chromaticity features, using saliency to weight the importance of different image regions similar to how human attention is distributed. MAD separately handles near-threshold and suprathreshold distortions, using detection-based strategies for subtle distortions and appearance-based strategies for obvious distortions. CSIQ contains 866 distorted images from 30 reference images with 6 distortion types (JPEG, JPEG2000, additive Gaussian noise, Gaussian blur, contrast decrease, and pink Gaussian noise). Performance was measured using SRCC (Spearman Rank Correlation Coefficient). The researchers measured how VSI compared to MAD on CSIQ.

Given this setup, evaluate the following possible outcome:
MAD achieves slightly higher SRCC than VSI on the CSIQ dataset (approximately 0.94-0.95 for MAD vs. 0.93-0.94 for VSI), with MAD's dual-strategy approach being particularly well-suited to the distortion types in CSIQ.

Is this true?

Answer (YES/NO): NO